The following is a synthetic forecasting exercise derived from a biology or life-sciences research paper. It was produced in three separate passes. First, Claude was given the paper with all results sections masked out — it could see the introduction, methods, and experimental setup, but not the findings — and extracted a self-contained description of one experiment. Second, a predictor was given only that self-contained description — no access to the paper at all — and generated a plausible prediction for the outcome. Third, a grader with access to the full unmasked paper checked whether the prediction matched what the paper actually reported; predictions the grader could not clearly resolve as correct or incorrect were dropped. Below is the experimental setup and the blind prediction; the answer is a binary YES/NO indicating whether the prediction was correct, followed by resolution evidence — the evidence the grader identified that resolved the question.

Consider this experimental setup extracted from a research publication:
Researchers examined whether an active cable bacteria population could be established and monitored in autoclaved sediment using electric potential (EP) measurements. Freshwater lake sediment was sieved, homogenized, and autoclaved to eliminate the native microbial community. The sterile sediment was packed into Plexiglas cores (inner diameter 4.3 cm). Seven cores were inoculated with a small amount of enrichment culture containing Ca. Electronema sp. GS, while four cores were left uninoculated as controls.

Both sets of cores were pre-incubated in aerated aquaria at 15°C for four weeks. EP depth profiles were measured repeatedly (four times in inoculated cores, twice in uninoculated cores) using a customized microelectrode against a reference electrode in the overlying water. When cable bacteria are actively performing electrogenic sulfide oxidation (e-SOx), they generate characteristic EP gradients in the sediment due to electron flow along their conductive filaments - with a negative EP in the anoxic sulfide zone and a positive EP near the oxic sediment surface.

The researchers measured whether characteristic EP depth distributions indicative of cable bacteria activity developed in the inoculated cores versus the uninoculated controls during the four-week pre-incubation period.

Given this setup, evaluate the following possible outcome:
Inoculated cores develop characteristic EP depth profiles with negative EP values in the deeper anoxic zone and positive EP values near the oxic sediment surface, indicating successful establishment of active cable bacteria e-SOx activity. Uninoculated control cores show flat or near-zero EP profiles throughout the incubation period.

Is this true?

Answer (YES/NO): NO